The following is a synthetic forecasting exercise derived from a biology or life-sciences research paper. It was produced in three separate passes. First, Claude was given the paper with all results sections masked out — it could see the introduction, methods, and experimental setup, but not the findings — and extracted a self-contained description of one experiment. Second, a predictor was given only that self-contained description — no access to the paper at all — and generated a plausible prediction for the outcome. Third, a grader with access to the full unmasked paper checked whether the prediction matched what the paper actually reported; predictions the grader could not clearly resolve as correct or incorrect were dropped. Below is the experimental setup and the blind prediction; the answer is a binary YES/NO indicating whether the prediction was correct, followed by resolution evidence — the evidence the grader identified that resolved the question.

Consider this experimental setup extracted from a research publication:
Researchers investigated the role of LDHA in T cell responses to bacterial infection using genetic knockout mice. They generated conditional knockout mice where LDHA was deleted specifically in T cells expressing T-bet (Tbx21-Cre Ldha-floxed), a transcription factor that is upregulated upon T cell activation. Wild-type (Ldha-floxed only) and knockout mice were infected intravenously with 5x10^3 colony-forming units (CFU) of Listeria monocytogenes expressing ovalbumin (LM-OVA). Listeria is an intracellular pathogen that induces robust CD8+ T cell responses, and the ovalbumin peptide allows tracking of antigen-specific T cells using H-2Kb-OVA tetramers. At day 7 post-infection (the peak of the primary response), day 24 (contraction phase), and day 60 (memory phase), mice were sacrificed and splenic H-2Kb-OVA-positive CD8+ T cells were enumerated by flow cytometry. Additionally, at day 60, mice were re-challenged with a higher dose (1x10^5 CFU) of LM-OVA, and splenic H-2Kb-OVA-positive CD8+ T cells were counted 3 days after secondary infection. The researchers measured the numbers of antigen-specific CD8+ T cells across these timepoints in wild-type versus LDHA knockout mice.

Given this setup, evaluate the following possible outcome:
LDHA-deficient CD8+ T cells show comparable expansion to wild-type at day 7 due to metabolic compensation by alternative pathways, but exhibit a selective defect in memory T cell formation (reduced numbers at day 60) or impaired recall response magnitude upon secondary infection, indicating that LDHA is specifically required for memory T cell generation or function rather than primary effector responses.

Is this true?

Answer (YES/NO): NO